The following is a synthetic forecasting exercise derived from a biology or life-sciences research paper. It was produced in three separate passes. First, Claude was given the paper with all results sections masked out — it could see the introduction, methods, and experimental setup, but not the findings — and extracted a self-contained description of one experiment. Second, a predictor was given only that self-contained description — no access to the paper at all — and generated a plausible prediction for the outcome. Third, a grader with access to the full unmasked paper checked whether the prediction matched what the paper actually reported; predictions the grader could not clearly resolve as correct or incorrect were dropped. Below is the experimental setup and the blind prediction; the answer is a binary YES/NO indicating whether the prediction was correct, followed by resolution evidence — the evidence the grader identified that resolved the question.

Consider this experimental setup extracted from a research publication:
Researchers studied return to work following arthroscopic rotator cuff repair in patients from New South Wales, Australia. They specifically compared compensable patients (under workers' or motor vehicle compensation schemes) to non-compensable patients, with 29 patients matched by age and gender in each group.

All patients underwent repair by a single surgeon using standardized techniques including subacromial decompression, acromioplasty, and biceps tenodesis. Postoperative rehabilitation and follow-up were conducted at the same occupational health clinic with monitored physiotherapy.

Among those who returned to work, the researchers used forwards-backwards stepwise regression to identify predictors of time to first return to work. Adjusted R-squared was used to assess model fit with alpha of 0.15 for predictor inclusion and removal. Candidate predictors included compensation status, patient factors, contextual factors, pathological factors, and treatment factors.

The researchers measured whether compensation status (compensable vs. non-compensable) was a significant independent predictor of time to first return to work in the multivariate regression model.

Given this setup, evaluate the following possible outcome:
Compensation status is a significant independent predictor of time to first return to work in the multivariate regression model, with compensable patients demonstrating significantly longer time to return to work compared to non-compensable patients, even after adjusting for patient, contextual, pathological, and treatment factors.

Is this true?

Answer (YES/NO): NO